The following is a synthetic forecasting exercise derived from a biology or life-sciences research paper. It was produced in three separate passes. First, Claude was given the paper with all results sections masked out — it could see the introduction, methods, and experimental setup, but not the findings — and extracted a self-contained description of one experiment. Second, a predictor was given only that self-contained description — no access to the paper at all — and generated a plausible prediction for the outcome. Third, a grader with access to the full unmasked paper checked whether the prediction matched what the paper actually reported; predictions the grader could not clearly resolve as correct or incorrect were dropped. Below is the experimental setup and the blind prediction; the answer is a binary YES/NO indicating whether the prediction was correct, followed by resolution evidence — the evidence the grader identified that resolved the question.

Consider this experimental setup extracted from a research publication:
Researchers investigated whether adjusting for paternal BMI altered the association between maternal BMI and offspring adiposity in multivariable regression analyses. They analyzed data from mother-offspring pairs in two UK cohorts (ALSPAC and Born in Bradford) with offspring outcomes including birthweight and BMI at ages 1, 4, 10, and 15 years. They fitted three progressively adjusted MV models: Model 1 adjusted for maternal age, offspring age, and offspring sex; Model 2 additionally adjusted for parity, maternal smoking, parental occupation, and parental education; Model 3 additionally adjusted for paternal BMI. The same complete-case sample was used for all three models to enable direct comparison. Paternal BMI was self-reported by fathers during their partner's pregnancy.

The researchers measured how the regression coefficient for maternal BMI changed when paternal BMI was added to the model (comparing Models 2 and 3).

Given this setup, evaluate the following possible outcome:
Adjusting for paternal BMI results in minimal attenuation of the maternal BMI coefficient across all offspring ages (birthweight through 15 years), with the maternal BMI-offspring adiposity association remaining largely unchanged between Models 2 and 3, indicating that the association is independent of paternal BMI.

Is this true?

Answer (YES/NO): NO